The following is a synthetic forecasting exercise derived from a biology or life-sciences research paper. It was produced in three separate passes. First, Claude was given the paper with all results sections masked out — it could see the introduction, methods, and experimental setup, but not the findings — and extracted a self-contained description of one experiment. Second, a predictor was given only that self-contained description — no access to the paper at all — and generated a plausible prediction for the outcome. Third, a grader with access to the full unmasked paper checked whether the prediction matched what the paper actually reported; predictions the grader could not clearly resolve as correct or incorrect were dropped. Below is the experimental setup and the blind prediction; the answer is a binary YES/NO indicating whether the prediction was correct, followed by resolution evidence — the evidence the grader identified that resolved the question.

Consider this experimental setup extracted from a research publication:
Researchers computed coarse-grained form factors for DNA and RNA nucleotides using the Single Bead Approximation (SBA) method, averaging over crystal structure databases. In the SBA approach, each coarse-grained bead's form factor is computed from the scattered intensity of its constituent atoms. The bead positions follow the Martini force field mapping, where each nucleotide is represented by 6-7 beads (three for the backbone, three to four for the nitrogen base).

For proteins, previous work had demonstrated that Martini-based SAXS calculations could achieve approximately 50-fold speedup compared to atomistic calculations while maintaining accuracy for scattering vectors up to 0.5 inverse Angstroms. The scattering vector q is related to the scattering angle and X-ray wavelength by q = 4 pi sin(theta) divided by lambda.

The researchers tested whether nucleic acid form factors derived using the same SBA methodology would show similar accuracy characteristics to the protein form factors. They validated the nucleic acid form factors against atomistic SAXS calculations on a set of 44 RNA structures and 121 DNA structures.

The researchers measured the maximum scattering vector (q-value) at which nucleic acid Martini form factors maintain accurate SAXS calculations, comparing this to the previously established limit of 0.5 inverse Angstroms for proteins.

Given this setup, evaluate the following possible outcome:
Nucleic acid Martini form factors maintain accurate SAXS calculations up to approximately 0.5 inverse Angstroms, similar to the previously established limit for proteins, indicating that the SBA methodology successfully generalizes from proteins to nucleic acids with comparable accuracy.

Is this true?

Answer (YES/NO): YES